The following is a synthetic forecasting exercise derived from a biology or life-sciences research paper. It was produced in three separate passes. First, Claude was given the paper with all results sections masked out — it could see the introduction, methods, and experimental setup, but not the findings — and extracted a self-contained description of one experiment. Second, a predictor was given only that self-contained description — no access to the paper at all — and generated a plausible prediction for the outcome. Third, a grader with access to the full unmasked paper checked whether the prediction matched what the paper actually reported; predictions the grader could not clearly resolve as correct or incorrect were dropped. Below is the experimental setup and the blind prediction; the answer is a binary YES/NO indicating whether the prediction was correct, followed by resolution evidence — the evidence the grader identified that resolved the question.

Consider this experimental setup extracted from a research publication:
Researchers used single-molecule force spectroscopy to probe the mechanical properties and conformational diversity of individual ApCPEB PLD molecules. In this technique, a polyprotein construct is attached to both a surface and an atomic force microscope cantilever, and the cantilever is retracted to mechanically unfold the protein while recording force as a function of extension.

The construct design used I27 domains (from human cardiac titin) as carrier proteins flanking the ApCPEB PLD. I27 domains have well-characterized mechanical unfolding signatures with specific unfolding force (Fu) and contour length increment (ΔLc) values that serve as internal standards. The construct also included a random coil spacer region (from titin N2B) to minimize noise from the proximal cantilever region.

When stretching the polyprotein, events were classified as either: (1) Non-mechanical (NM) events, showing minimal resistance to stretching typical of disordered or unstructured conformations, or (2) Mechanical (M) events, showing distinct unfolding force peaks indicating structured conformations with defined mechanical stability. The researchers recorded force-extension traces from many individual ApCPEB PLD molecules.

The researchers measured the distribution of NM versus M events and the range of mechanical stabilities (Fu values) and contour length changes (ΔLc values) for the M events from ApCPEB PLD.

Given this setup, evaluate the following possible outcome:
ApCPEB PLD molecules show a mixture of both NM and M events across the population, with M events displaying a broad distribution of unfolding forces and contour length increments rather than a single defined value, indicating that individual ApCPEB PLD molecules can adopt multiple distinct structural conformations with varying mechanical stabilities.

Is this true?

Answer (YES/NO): YES